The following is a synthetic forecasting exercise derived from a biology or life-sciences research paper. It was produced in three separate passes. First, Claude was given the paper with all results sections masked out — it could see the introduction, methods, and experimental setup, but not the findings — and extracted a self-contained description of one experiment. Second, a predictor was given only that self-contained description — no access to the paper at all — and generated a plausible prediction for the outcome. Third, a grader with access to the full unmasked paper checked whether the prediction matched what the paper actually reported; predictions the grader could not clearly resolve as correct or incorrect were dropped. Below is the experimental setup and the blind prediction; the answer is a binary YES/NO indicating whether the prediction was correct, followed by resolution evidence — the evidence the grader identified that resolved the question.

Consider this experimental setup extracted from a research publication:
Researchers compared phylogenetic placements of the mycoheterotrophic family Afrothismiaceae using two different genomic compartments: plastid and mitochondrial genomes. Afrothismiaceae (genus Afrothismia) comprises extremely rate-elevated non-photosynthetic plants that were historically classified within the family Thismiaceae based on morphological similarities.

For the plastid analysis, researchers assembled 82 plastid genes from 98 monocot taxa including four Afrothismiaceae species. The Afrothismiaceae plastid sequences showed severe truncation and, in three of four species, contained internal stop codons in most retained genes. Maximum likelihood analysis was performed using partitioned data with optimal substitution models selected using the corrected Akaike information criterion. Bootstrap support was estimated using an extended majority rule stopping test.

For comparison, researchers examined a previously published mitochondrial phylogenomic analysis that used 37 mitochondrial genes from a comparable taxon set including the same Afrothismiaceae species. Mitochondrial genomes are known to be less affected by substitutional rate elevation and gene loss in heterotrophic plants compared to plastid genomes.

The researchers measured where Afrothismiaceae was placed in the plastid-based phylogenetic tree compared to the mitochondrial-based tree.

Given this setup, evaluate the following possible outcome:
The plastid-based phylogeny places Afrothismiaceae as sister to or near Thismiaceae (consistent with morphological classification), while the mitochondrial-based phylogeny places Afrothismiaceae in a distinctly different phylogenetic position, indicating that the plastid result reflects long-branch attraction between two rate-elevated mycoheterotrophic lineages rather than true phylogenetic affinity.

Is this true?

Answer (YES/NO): NO